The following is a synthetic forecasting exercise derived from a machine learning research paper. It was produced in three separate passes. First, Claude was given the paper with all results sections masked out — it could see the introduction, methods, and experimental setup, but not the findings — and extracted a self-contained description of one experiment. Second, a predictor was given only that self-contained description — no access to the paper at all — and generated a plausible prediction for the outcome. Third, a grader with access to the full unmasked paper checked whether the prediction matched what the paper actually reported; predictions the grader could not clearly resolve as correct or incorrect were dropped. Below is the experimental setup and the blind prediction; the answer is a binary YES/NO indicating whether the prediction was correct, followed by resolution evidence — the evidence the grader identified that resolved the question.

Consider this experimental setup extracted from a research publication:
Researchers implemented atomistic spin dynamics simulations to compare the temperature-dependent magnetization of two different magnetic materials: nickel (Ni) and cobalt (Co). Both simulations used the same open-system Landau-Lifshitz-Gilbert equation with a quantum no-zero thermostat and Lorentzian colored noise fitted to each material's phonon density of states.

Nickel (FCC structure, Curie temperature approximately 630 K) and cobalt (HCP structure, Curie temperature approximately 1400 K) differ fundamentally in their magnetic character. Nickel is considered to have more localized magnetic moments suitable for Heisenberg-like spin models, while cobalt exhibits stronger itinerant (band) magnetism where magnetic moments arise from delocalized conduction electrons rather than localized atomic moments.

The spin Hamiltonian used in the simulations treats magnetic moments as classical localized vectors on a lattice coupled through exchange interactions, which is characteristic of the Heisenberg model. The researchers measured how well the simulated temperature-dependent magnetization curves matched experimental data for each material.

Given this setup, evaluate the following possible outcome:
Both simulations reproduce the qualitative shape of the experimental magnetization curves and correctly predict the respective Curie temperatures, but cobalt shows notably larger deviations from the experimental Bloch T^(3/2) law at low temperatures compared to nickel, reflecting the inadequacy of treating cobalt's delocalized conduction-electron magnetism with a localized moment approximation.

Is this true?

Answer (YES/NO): NO